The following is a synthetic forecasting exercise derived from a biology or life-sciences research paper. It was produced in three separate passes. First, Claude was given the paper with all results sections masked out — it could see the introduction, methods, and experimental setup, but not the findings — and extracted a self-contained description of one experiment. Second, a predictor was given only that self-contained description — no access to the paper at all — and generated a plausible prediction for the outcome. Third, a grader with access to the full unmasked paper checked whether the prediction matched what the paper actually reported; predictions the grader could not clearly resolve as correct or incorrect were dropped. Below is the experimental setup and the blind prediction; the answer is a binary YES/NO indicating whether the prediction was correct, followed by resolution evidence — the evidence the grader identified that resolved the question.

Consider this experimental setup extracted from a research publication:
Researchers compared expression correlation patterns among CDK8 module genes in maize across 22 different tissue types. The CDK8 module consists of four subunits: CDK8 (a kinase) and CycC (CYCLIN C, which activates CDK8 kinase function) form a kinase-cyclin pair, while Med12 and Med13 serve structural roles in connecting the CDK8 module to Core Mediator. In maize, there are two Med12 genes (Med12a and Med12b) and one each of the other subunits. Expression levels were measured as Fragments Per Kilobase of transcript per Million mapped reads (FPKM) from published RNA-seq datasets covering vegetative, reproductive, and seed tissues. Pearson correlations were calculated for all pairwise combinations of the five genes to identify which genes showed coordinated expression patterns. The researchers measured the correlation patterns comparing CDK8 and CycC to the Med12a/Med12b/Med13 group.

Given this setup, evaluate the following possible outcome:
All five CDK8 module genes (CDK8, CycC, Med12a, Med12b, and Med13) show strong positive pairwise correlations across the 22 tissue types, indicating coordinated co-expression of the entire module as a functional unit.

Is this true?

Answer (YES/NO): NO